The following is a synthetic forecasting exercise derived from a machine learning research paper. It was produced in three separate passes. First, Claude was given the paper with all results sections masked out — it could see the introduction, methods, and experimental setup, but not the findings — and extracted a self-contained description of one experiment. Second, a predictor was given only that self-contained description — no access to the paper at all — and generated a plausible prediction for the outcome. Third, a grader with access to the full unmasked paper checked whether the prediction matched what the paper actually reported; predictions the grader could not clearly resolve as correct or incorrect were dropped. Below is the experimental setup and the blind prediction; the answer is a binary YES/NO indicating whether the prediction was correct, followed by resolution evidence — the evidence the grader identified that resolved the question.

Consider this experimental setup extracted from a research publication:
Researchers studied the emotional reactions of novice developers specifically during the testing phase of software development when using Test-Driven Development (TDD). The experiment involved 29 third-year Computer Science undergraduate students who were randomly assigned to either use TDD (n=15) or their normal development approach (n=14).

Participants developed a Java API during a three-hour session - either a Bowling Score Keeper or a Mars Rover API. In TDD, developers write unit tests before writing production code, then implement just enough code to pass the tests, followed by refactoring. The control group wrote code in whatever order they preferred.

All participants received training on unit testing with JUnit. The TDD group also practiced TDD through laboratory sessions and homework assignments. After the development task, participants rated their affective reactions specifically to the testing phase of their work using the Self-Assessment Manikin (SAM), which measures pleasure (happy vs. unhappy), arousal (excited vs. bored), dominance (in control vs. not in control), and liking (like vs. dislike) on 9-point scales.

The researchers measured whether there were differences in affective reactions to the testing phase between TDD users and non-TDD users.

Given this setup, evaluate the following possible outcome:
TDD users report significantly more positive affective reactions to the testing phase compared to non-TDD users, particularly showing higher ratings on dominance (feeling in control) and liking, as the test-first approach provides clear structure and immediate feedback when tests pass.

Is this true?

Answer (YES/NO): NO